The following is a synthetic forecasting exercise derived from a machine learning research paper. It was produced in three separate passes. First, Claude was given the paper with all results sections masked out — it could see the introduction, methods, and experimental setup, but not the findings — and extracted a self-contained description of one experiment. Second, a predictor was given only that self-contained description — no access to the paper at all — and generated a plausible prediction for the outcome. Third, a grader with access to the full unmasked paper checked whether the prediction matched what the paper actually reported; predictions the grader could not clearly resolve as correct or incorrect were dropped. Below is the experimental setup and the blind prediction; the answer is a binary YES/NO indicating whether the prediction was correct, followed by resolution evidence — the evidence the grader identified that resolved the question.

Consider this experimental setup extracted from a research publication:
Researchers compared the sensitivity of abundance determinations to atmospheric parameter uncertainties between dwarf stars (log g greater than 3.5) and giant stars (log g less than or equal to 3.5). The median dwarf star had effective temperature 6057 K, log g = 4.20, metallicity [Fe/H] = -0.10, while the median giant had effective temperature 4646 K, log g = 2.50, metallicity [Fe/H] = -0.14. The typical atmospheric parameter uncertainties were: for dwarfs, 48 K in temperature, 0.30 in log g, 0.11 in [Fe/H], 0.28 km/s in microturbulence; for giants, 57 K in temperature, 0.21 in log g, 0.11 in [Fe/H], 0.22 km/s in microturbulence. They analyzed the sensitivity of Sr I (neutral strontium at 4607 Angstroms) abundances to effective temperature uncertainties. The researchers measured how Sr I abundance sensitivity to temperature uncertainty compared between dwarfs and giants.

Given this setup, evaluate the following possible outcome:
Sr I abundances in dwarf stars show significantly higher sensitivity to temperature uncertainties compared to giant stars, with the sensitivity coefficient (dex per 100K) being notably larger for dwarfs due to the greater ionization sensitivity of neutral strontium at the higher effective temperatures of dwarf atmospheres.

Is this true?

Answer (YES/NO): NO